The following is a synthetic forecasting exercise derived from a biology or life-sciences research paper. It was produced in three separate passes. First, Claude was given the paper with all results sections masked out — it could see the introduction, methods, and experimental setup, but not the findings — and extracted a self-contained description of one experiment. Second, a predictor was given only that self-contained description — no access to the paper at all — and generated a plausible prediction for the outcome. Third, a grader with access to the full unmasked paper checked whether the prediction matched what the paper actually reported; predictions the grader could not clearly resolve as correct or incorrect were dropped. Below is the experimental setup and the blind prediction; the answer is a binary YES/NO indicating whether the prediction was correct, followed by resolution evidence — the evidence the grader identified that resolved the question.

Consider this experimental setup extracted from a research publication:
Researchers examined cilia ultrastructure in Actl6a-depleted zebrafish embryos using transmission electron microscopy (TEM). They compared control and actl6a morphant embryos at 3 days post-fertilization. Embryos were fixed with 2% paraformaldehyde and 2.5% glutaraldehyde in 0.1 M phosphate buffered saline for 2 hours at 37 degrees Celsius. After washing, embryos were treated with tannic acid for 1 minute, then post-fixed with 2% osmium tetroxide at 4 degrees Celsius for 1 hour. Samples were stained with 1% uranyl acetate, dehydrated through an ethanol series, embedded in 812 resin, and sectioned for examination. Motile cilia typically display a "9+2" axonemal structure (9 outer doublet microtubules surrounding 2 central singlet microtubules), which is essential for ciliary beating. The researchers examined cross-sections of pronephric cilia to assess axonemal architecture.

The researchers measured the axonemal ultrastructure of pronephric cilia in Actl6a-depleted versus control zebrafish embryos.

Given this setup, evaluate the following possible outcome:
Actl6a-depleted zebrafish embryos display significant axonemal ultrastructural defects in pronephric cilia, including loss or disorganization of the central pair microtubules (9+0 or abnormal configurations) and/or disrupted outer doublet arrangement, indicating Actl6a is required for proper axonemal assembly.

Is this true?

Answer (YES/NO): NO